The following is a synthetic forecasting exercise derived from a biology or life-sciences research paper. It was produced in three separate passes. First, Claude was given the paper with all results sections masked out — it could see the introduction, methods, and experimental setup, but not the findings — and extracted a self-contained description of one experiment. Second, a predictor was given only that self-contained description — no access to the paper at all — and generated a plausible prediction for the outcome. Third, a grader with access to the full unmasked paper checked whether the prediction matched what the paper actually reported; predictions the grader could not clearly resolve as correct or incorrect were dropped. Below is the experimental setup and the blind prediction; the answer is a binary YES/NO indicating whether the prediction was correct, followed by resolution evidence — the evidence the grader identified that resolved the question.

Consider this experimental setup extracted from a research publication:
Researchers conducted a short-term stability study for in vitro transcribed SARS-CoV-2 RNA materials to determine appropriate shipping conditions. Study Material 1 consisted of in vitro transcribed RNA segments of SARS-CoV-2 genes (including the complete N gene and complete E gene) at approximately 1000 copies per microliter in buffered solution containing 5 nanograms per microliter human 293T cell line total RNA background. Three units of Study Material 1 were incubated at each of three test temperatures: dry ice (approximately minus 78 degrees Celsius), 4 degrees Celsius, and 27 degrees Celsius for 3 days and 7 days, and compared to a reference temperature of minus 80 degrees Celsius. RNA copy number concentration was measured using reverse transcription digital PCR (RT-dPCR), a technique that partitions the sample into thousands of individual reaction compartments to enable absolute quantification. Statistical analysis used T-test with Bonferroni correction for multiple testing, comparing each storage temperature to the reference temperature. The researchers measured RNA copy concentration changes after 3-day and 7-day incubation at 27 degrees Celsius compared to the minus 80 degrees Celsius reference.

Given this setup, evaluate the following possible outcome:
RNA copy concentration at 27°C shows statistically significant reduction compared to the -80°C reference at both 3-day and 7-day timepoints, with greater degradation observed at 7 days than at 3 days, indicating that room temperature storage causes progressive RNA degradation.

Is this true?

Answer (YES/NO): NO